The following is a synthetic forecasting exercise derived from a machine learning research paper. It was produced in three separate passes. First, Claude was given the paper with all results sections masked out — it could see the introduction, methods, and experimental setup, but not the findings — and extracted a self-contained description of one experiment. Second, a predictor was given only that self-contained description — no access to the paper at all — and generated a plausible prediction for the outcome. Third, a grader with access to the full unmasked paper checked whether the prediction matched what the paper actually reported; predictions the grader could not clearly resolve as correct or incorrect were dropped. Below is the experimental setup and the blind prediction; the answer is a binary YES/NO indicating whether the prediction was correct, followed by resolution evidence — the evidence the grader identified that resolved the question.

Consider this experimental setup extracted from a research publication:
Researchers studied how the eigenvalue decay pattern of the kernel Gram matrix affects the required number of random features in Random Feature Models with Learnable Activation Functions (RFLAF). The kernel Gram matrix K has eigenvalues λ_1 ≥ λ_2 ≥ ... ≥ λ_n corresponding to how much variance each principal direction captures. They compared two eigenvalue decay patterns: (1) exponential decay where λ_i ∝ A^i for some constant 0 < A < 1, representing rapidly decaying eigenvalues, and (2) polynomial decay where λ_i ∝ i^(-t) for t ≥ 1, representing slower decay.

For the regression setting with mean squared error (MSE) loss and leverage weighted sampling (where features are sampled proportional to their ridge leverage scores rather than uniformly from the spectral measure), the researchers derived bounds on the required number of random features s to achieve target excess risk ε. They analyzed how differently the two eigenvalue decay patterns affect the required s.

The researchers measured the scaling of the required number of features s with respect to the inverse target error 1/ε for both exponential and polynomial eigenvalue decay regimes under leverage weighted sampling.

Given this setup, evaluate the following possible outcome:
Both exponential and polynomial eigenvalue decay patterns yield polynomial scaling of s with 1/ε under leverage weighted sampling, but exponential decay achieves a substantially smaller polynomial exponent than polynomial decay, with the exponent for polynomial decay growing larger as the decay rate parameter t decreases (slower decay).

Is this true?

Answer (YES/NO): NO